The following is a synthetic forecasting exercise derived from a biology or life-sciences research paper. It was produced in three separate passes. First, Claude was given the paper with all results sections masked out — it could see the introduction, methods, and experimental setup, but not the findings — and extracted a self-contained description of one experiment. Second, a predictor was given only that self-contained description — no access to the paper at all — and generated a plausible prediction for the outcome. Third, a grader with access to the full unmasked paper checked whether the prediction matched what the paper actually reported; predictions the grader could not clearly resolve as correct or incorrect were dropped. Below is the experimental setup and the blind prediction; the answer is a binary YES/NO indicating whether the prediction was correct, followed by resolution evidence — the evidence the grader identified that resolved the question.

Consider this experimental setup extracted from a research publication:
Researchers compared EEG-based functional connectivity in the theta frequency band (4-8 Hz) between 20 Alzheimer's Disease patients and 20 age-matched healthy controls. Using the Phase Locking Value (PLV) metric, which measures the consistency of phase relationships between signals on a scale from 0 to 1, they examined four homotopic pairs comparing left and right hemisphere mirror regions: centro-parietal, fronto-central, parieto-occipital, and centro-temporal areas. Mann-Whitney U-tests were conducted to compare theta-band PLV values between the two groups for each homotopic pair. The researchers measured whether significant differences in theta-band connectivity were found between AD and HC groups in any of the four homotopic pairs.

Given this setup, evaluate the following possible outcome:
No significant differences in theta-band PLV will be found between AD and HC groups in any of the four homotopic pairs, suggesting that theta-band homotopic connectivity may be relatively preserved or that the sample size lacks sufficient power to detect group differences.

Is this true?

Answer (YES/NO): NO